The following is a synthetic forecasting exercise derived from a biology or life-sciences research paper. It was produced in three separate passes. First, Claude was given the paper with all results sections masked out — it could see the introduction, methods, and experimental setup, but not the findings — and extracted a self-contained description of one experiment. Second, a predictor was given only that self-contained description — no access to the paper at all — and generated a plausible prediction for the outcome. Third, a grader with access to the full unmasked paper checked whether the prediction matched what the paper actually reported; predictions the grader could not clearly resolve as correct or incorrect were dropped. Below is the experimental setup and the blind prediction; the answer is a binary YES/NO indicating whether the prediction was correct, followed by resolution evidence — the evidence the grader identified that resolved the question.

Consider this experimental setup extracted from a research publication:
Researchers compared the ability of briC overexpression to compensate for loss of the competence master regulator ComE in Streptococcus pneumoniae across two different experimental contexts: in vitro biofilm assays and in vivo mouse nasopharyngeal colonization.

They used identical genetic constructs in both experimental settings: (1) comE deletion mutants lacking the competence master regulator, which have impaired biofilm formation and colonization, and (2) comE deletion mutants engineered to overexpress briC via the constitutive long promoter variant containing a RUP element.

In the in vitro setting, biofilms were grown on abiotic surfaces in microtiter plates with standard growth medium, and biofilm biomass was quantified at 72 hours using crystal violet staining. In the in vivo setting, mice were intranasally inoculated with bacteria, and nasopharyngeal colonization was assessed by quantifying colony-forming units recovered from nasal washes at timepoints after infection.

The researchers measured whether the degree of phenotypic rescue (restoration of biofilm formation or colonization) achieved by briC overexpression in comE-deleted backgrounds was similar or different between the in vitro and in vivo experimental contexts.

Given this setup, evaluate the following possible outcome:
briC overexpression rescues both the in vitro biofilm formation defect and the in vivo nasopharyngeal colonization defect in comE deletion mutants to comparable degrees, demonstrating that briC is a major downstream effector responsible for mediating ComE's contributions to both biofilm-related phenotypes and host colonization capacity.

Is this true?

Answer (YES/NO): NO